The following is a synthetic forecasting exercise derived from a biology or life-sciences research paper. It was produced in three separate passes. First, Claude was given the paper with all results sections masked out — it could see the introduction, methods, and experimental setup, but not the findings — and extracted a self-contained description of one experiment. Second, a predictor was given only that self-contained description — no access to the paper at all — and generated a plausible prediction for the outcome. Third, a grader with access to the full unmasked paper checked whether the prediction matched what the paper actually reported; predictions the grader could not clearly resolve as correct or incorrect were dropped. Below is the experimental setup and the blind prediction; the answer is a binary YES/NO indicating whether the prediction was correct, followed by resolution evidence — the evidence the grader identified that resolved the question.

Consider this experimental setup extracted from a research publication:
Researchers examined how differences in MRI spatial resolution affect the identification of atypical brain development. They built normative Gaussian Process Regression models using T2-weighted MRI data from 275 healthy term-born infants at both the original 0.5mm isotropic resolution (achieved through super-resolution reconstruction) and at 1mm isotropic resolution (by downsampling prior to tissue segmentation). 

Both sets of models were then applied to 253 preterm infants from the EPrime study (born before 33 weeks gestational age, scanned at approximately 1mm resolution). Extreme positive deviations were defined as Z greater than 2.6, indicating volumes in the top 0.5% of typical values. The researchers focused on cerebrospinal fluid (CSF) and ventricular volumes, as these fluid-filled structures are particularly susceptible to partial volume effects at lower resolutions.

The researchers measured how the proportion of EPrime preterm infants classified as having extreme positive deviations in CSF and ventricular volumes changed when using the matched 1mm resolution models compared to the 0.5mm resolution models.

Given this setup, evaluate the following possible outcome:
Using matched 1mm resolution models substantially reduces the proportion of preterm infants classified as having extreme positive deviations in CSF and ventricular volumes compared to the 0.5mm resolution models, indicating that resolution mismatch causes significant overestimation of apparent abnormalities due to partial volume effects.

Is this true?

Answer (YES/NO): YES